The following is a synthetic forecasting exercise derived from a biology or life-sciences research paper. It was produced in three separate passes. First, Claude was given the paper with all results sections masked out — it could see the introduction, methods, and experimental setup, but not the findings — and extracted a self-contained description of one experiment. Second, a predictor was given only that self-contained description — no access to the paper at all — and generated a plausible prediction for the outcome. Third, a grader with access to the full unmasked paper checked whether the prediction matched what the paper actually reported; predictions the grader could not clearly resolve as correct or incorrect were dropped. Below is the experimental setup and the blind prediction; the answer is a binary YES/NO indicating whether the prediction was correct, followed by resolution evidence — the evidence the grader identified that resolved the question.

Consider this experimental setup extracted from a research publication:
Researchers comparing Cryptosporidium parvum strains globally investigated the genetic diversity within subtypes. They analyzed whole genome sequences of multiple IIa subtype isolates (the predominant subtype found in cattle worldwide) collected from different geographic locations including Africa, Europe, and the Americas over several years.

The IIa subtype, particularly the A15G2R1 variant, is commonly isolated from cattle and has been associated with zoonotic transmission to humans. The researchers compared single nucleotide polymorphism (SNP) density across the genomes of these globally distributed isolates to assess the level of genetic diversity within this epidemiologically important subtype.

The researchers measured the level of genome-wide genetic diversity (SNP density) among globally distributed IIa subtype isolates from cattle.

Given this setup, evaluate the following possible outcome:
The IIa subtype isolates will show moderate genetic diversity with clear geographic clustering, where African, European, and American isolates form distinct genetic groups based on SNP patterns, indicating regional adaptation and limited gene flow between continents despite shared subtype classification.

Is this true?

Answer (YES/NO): NO